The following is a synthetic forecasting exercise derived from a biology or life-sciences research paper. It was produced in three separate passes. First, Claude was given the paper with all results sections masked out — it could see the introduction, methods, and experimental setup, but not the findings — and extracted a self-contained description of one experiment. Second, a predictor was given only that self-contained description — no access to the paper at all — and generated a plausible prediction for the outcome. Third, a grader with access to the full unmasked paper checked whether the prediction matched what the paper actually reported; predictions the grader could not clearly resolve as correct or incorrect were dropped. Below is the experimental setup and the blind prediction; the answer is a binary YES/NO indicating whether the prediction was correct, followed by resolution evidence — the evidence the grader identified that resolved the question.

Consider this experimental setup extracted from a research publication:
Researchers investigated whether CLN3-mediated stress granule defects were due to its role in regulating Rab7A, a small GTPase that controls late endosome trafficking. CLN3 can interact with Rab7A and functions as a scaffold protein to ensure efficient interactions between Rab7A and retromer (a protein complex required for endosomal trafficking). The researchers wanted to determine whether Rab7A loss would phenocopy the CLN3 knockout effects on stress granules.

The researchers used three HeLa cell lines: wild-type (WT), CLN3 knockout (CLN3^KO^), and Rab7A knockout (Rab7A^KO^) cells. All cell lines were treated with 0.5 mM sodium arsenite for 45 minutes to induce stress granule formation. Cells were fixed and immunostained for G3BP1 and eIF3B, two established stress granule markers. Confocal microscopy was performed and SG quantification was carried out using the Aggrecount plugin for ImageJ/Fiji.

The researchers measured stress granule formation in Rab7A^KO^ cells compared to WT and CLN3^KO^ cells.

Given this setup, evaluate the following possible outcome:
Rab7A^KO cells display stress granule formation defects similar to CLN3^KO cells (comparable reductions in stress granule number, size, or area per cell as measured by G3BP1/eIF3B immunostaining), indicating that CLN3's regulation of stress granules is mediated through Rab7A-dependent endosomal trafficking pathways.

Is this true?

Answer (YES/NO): NO